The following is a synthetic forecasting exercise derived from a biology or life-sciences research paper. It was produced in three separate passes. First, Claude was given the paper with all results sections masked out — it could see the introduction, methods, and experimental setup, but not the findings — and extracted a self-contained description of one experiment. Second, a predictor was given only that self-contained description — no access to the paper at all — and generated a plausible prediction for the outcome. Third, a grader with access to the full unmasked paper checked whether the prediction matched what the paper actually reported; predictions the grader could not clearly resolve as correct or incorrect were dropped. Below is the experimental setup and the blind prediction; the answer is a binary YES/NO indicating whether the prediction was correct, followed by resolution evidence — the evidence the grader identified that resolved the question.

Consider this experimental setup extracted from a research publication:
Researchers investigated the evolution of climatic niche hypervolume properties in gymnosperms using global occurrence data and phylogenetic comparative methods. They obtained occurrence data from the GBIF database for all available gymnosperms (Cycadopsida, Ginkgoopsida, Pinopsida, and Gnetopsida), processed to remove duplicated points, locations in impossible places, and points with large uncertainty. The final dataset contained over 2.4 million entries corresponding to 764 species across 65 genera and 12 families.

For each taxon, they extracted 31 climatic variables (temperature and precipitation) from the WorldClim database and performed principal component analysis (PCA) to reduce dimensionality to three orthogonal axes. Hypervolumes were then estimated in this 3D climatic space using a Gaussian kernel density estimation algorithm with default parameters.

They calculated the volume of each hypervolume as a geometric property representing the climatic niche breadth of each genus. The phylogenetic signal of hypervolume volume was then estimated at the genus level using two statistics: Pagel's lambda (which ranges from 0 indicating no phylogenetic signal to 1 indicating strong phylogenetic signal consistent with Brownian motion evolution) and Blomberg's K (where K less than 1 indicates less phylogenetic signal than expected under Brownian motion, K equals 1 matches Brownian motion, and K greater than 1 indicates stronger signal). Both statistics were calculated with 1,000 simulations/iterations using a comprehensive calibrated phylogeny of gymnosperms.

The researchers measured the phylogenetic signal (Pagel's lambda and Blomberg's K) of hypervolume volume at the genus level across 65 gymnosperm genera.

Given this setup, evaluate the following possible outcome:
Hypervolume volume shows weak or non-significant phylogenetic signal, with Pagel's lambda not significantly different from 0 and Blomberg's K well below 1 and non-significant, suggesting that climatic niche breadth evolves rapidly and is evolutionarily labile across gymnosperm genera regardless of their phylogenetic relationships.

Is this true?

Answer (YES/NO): NO